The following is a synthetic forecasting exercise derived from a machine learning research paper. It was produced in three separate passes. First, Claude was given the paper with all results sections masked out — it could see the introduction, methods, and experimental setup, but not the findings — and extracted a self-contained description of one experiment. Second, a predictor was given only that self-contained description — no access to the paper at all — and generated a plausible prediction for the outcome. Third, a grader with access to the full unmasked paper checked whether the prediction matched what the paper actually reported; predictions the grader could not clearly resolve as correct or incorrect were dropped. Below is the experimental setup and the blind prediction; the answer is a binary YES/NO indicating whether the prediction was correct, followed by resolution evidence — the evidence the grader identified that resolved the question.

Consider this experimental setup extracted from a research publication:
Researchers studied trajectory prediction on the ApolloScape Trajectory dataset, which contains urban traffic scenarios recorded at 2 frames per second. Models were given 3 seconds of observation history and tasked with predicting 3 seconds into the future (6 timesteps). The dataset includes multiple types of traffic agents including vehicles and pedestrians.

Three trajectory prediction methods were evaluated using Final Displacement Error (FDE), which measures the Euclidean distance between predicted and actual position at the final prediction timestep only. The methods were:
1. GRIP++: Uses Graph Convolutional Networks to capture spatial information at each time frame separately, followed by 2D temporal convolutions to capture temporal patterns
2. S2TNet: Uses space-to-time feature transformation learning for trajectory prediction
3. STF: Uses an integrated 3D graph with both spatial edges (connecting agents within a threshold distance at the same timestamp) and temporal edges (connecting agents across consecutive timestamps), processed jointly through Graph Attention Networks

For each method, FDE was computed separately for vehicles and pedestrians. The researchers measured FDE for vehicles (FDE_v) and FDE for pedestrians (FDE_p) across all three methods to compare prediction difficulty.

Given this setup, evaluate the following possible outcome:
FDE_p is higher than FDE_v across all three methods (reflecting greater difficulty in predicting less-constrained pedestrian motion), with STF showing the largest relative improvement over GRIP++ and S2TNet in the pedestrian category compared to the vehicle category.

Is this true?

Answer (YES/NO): NO